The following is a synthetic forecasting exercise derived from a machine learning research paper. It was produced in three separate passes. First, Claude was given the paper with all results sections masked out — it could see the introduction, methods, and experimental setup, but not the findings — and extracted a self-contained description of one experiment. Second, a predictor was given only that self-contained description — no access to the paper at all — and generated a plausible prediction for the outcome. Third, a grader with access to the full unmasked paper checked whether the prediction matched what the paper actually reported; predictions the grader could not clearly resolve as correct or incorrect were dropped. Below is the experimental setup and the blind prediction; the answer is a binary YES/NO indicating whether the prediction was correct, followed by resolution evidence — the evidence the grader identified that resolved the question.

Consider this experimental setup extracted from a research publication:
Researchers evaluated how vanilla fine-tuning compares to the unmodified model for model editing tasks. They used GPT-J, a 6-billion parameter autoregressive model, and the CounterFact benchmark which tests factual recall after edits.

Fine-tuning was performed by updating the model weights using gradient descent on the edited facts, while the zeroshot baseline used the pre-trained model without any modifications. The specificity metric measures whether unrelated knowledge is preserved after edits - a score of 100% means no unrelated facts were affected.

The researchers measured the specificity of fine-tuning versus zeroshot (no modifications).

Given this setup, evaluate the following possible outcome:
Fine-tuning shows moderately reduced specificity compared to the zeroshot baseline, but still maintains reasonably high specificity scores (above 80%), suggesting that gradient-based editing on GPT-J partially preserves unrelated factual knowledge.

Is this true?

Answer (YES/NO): NO